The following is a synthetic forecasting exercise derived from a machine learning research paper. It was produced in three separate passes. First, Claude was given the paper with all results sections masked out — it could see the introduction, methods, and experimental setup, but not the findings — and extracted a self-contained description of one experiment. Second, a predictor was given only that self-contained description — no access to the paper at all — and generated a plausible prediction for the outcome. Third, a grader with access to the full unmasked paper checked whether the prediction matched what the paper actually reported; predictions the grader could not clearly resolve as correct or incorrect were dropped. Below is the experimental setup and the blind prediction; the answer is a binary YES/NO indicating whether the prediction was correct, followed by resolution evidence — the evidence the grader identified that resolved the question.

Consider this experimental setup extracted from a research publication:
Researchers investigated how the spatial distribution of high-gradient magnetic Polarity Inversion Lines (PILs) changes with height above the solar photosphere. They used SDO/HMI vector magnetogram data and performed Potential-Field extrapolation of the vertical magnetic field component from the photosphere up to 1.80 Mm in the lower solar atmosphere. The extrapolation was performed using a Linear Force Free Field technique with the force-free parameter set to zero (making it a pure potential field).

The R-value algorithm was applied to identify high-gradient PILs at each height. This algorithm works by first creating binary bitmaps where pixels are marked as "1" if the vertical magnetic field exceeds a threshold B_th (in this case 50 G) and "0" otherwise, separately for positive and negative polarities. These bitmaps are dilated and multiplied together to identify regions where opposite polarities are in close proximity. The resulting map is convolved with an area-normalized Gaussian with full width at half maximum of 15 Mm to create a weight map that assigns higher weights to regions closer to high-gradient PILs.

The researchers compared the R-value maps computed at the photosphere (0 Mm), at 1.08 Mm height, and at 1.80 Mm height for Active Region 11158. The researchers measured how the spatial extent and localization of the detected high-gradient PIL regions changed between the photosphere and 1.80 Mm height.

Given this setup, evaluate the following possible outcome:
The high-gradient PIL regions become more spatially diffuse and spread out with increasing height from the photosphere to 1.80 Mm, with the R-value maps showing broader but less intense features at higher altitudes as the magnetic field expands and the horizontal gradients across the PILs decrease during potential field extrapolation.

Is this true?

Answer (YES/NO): NO